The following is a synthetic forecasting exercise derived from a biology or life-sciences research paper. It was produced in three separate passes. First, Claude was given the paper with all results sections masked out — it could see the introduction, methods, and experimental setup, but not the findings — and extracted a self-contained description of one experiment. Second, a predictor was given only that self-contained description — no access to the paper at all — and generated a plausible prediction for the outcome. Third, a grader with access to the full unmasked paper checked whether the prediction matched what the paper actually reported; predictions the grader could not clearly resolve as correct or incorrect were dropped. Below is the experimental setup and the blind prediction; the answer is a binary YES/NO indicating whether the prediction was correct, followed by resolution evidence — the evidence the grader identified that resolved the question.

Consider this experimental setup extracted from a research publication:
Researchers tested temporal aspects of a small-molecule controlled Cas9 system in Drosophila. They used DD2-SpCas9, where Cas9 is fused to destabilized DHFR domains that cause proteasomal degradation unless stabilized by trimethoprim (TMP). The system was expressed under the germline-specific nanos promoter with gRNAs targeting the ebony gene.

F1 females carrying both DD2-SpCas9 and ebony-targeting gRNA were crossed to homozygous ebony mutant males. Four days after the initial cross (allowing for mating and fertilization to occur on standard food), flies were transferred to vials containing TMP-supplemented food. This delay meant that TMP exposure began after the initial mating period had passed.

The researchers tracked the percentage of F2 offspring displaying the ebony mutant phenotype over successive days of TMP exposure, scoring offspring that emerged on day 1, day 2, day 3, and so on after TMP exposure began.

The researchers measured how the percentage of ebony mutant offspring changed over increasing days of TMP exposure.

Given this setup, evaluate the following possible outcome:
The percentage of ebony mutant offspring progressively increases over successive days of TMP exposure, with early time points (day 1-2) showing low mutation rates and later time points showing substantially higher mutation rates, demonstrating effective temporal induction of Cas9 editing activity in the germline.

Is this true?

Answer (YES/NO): YES